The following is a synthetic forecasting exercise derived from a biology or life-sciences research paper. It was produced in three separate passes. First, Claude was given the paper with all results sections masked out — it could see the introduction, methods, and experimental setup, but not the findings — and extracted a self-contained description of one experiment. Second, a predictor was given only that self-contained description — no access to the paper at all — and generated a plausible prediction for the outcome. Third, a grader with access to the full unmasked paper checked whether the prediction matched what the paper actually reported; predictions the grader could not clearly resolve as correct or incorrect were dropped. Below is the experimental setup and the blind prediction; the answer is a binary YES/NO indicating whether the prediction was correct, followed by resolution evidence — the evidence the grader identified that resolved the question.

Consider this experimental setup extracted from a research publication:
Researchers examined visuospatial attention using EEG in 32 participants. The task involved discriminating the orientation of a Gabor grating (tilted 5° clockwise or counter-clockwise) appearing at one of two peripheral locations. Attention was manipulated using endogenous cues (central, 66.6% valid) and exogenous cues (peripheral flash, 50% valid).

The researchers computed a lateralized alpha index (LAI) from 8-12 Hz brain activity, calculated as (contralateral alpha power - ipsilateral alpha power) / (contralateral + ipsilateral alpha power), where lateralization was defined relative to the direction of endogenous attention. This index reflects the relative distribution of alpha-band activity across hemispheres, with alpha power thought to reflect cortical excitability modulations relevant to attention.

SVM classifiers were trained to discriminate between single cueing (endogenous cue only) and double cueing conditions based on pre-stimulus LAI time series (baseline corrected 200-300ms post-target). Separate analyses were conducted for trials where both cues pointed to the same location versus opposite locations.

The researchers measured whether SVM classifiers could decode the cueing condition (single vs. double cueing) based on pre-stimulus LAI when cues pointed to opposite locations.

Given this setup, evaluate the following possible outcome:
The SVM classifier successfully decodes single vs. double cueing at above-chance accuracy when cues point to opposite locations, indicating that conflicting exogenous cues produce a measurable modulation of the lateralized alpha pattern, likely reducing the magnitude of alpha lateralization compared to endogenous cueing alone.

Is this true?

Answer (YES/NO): YES